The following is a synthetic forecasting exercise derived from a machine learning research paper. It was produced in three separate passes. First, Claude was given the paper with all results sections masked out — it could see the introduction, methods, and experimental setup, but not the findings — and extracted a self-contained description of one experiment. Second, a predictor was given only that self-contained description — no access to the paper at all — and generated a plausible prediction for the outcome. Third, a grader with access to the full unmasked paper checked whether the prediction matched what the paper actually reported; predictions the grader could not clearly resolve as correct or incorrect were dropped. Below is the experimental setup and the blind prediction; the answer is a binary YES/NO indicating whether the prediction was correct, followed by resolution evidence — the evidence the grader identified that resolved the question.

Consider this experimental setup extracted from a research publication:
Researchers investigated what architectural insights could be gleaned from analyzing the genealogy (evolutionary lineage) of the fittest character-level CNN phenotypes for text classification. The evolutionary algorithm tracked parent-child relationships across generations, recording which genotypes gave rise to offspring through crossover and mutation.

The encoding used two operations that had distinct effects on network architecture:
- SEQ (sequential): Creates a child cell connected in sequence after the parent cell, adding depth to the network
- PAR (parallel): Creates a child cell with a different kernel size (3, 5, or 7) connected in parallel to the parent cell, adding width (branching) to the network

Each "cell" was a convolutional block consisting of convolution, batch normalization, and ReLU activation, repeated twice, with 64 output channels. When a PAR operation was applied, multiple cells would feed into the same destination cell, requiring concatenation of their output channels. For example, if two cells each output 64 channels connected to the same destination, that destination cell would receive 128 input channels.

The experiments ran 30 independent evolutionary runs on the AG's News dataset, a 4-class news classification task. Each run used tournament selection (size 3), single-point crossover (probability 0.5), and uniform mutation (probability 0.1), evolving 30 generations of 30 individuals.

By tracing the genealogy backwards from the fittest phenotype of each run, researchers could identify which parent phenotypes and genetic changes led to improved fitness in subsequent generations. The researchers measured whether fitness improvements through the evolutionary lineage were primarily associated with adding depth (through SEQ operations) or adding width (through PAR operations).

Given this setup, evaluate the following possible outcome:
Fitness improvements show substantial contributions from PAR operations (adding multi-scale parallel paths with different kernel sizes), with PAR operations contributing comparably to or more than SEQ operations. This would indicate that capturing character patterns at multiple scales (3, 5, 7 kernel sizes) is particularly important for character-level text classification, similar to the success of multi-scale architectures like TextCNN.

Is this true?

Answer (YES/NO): YES